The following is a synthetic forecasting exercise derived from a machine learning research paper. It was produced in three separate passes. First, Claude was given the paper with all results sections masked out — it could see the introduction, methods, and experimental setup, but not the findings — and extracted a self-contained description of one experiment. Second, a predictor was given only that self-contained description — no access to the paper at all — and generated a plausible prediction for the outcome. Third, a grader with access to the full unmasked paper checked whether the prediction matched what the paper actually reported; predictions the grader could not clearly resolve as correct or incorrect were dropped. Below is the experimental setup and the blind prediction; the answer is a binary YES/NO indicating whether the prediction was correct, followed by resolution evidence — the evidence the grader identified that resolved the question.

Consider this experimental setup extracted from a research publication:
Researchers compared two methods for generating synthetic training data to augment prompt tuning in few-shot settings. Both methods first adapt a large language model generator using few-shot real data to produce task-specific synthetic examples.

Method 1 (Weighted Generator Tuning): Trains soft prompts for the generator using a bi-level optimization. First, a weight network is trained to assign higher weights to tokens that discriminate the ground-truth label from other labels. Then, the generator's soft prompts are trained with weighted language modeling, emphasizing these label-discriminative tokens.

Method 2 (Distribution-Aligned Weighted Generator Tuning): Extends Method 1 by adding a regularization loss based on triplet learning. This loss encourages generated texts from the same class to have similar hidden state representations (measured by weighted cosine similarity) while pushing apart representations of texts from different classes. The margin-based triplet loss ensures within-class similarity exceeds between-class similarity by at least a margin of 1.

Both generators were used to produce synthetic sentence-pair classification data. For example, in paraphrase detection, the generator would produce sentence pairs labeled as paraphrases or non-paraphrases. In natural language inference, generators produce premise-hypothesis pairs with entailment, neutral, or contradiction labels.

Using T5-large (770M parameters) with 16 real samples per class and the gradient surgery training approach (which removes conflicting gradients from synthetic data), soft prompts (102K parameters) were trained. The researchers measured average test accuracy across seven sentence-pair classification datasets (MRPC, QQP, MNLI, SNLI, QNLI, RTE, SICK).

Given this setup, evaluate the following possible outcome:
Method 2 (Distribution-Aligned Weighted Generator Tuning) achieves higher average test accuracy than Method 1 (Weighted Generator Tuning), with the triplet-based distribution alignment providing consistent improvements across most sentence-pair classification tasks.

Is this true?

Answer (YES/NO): YES